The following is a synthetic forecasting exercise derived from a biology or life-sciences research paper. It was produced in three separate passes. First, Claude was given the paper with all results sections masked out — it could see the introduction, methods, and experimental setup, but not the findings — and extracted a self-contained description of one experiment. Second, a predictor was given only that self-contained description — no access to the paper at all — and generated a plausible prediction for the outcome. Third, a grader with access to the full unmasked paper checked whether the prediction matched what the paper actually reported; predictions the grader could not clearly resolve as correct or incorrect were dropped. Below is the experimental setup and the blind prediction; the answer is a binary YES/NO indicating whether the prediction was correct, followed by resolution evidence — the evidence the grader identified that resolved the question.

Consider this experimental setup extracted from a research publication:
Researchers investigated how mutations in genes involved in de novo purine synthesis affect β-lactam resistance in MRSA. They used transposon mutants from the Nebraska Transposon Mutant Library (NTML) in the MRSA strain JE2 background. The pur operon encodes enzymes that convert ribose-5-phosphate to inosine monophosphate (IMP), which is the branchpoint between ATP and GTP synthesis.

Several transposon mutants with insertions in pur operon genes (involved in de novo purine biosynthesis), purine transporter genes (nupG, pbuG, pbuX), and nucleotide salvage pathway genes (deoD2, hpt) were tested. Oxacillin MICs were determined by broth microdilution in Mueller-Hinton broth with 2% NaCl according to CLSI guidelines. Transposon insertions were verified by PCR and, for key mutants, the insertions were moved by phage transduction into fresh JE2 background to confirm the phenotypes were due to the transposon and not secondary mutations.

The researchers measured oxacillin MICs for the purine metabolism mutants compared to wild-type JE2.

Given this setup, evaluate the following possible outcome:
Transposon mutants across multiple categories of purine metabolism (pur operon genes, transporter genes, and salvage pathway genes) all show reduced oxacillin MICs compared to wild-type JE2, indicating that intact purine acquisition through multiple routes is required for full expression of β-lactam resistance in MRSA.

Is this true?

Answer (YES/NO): NO